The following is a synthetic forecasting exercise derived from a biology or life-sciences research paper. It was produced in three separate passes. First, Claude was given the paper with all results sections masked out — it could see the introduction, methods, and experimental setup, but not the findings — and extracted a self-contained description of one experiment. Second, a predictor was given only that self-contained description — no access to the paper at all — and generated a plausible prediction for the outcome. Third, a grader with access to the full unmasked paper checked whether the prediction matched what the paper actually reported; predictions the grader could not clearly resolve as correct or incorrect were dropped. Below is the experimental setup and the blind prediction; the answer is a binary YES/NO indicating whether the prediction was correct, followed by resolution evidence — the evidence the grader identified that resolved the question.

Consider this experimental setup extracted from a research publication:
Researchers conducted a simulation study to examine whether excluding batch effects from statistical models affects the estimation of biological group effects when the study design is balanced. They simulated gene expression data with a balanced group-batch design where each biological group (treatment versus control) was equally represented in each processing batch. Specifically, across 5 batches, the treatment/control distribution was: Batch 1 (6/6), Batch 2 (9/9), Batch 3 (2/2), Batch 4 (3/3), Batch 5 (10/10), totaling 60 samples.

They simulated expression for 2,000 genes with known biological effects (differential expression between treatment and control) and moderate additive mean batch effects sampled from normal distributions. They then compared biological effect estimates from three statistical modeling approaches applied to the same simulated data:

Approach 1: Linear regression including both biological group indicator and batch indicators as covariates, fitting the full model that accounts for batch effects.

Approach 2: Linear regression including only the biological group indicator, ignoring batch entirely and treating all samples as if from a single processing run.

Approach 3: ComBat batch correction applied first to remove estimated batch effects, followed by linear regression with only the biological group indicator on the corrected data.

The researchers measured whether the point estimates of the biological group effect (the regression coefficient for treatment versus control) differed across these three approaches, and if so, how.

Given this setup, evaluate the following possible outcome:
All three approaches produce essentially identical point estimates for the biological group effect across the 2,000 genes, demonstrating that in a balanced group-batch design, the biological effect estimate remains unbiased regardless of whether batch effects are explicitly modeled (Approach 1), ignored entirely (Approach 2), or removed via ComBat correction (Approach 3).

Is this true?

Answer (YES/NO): YES